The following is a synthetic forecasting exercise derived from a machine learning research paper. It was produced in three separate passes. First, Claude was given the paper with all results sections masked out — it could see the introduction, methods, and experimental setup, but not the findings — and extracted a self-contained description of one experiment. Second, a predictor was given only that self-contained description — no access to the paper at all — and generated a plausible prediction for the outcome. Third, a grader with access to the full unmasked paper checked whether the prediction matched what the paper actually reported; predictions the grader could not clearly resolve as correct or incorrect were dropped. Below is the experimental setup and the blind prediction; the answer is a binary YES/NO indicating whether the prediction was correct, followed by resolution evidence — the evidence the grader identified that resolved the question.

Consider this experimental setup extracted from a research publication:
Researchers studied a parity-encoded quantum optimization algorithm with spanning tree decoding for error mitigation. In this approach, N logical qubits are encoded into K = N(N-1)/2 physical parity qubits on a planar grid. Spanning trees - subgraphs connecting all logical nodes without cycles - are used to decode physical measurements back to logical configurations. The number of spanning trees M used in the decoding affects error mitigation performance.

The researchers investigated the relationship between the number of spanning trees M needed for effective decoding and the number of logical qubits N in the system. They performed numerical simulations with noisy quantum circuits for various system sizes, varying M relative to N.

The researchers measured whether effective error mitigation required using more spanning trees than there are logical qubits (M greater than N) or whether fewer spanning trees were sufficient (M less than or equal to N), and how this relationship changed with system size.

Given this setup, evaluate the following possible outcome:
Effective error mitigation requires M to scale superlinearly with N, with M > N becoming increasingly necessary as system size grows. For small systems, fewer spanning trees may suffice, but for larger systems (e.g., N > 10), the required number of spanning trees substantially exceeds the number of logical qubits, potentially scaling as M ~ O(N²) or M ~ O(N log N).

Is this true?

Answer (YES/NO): YES